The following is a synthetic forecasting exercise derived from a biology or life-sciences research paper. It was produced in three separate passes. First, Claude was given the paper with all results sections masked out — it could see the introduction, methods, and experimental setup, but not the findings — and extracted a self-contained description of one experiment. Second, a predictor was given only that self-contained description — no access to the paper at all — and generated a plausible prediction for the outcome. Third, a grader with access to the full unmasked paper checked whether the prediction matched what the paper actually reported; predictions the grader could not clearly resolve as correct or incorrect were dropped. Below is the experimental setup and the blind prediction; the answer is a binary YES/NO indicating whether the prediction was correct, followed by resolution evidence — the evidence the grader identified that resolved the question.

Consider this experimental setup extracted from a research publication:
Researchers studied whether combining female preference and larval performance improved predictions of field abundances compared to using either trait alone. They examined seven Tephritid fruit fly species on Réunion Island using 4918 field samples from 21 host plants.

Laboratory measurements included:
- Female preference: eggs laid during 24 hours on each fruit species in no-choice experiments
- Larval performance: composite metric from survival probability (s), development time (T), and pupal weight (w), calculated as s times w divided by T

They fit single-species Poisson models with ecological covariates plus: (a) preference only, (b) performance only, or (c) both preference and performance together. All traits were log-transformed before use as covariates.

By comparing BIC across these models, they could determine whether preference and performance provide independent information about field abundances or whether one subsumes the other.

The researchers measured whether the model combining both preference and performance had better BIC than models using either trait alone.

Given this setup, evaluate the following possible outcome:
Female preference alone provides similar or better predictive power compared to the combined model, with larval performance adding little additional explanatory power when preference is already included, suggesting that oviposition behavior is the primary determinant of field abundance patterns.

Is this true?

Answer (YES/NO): NO